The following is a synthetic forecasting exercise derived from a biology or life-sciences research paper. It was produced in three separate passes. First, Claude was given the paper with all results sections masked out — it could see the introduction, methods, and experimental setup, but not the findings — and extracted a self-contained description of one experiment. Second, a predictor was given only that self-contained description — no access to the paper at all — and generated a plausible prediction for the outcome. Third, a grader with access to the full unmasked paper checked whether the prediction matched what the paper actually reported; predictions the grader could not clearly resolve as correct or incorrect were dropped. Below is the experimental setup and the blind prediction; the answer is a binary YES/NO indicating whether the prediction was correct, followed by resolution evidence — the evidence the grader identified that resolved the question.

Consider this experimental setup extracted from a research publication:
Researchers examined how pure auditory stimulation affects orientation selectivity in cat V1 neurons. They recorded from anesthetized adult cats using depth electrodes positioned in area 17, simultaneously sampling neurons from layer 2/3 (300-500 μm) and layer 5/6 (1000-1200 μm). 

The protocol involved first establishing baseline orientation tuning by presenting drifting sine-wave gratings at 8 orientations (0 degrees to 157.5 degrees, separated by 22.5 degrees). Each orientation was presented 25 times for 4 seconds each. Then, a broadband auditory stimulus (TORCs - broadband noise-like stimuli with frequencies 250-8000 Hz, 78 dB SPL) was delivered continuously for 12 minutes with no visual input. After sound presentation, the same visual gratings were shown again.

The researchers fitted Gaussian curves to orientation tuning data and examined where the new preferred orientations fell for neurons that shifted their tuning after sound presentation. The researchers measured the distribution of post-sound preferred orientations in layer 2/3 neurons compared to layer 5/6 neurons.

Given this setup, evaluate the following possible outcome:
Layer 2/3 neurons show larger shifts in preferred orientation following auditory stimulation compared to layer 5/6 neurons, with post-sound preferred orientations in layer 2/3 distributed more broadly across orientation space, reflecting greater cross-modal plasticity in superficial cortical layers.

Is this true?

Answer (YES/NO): NO